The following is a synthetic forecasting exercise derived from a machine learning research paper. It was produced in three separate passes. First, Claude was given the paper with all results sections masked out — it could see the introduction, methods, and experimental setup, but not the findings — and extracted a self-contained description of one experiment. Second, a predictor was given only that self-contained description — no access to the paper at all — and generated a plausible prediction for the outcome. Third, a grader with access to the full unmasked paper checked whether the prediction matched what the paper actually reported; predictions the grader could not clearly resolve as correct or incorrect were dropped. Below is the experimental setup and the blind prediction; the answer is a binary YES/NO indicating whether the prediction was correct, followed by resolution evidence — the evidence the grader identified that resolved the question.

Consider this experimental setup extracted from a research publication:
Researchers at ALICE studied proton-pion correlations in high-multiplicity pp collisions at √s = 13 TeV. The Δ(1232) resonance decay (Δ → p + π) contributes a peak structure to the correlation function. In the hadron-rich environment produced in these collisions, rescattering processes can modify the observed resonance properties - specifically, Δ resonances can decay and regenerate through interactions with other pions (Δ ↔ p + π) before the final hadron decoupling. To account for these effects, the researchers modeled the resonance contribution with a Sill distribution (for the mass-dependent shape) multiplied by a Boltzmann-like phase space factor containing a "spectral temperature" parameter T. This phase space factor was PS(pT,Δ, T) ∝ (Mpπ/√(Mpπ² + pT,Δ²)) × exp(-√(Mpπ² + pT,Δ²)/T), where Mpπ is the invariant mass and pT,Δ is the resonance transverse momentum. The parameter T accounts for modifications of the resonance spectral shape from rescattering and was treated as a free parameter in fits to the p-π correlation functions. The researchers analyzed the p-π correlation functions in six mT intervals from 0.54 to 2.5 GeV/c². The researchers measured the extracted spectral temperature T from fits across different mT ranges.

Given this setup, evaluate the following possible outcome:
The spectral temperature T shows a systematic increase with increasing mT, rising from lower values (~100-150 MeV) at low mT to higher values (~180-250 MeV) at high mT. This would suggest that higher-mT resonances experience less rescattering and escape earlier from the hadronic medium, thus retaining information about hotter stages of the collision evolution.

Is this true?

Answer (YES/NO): NO